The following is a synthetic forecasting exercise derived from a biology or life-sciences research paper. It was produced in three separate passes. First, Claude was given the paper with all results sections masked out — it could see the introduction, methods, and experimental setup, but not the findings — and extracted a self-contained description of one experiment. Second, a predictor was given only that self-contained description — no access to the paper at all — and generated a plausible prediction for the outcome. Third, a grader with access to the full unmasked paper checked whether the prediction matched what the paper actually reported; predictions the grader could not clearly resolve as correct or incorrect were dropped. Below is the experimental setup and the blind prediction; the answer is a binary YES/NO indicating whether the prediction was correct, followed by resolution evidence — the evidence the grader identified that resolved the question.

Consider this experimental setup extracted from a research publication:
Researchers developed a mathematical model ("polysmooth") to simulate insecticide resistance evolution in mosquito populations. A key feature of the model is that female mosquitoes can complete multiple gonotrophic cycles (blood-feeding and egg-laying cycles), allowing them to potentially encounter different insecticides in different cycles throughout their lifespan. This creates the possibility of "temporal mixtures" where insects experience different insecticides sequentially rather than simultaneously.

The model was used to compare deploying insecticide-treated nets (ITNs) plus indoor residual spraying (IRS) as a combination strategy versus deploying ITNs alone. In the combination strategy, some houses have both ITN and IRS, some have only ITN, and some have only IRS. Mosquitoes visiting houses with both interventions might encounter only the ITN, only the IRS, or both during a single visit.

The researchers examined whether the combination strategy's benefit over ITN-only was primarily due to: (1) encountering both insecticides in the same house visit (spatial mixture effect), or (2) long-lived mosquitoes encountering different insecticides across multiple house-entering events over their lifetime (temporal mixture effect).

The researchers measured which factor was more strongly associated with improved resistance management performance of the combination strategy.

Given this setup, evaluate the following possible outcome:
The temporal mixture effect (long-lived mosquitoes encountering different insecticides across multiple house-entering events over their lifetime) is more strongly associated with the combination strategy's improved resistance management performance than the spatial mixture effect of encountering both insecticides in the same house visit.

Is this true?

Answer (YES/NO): NO